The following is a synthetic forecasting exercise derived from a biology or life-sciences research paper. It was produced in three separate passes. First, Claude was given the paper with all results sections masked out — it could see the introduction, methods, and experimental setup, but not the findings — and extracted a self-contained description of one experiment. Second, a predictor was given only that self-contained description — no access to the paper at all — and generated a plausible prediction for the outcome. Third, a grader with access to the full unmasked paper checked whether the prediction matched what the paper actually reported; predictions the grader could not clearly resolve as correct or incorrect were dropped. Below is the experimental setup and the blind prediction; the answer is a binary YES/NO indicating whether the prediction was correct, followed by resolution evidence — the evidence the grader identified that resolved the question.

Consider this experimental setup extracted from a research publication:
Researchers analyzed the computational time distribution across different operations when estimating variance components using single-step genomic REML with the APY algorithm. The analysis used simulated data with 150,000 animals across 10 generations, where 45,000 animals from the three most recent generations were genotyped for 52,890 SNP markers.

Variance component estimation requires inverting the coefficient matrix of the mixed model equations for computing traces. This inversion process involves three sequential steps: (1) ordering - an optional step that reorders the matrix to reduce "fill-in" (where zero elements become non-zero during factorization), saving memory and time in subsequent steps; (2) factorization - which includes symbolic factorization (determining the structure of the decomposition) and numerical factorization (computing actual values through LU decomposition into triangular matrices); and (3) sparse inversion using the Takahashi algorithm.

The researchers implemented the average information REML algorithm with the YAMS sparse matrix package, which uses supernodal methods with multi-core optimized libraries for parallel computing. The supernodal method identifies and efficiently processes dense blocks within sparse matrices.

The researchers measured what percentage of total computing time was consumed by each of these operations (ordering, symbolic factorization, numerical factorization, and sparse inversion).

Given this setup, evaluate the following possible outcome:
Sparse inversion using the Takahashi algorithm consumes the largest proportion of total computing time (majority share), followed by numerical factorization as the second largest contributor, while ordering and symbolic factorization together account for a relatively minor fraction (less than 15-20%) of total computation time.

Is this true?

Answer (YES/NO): YES